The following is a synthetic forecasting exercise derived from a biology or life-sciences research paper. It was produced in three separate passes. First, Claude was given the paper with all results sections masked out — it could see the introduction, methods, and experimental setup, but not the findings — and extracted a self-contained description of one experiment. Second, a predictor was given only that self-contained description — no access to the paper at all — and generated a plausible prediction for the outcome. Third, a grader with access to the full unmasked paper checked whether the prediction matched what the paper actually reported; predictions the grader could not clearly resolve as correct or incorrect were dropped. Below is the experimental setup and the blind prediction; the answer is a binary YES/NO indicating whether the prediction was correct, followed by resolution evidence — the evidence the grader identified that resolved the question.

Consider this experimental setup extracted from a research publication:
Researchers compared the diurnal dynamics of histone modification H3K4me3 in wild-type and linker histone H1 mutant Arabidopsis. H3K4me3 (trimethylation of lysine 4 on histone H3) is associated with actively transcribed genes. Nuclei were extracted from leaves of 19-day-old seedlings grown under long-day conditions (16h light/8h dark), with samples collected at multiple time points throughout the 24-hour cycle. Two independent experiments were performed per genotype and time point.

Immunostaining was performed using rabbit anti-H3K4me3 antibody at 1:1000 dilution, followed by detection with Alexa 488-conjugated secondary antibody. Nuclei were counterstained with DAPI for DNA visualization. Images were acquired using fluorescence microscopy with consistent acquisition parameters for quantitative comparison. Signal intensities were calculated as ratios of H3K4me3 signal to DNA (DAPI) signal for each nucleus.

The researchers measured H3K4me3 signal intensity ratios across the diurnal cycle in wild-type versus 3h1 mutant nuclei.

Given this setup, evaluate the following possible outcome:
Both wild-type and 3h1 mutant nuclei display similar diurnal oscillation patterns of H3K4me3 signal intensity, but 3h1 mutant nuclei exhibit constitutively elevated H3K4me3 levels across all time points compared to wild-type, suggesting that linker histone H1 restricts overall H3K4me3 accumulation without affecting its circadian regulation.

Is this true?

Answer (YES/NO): NO